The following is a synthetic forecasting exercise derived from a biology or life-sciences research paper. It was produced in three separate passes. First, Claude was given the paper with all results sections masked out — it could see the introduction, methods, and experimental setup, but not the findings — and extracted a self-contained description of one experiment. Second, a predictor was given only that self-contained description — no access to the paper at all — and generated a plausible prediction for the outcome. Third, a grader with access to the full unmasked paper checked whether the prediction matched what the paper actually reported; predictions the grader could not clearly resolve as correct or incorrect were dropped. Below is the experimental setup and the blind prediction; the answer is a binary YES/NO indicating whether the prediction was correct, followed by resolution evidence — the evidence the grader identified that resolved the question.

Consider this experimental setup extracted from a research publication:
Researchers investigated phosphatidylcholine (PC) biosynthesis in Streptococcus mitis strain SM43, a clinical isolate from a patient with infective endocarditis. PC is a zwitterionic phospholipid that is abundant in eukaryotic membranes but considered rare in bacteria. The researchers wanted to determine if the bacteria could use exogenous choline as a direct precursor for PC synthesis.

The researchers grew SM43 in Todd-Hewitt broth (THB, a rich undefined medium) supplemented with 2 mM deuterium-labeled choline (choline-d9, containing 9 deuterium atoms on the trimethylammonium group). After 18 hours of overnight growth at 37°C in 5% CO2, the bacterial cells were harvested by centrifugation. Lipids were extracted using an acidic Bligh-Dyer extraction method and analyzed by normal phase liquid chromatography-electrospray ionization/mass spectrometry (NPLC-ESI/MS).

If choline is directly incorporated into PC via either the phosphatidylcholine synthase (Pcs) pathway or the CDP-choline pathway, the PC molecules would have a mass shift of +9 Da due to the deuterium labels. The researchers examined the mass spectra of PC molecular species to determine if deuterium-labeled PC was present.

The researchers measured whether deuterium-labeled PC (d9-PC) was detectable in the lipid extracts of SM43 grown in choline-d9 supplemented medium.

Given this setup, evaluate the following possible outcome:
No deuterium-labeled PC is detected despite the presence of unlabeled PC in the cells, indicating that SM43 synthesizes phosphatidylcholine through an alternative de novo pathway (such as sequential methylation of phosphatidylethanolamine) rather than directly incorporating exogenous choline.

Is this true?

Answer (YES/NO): NO